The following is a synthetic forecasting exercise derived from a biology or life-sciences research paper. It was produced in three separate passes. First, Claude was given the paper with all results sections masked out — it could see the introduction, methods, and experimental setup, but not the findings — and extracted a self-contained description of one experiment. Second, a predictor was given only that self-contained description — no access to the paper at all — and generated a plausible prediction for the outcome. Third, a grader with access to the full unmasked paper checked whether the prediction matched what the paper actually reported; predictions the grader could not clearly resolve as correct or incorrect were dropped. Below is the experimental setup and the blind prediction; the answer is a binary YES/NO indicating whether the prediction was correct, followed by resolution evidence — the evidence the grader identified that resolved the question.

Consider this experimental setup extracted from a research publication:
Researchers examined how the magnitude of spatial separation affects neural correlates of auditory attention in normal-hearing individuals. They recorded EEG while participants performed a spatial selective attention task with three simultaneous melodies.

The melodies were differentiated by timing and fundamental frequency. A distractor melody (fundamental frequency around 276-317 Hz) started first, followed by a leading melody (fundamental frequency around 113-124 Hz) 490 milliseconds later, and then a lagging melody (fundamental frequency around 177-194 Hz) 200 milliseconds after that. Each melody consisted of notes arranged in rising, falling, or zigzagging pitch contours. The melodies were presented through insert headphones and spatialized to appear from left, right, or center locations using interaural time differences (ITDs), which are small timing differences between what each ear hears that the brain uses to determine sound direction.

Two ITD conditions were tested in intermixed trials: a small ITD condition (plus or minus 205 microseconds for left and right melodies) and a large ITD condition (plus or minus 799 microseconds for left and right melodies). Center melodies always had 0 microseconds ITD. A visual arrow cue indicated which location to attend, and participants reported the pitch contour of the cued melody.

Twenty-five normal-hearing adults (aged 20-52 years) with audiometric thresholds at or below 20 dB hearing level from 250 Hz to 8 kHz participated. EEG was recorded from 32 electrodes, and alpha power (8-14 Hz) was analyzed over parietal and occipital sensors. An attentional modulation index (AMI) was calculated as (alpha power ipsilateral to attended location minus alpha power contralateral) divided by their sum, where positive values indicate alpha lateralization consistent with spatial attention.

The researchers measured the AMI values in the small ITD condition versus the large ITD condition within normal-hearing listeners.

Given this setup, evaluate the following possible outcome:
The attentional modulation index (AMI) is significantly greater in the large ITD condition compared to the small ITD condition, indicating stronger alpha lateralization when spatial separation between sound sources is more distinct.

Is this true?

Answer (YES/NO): YES